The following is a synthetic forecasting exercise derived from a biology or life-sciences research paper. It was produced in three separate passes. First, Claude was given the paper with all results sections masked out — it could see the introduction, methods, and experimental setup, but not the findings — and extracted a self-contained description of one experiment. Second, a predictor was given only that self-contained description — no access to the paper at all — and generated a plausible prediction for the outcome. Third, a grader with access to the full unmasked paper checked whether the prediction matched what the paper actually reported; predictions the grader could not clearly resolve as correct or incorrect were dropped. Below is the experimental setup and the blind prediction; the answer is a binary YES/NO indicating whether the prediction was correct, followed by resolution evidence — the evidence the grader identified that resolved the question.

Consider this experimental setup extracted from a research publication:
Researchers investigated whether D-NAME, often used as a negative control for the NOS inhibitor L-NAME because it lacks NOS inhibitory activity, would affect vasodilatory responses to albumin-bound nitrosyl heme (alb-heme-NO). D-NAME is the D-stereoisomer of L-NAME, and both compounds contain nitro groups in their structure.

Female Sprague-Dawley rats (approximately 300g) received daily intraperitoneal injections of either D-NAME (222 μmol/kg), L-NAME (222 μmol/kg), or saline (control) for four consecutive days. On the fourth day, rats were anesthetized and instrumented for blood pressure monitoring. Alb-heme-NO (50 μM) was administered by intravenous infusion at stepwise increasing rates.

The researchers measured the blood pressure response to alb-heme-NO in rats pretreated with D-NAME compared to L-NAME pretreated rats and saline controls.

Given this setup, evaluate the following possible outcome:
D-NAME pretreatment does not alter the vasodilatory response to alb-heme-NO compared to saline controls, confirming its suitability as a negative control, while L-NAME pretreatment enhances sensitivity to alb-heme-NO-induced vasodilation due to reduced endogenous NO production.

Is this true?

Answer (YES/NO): NO